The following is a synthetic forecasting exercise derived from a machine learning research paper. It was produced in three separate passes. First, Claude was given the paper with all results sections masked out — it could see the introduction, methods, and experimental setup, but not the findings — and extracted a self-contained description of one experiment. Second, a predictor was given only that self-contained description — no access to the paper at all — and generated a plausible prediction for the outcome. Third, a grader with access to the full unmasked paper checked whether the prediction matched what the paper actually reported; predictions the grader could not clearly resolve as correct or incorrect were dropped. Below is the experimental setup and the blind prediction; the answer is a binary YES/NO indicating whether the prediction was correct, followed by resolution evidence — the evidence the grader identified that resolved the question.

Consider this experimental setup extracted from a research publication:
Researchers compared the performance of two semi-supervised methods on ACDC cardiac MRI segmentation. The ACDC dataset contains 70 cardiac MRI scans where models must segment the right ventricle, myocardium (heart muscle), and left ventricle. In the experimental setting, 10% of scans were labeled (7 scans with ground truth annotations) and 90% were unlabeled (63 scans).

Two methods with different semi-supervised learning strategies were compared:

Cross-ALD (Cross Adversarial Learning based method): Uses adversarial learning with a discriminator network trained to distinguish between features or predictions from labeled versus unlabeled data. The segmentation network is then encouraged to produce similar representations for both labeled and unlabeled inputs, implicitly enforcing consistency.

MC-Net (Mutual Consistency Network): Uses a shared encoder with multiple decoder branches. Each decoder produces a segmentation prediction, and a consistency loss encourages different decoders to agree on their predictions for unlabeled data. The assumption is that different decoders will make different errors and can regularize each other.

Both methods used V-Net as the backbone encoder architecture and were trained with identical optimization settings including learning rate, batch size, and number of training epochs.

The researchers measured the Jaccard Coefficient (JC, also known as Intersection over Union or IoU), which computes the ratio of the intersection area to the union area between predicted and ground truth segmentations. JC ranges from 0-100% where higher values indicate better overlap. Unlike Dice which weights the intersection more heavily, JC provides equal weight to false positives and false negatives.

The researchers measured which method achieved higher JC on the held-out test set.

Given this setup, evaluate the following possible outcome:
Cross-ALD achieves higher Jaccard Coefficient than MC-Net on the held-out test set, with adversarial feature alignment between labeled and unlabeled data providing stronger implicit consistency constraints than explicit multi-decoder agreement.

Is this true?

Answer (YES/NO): YES